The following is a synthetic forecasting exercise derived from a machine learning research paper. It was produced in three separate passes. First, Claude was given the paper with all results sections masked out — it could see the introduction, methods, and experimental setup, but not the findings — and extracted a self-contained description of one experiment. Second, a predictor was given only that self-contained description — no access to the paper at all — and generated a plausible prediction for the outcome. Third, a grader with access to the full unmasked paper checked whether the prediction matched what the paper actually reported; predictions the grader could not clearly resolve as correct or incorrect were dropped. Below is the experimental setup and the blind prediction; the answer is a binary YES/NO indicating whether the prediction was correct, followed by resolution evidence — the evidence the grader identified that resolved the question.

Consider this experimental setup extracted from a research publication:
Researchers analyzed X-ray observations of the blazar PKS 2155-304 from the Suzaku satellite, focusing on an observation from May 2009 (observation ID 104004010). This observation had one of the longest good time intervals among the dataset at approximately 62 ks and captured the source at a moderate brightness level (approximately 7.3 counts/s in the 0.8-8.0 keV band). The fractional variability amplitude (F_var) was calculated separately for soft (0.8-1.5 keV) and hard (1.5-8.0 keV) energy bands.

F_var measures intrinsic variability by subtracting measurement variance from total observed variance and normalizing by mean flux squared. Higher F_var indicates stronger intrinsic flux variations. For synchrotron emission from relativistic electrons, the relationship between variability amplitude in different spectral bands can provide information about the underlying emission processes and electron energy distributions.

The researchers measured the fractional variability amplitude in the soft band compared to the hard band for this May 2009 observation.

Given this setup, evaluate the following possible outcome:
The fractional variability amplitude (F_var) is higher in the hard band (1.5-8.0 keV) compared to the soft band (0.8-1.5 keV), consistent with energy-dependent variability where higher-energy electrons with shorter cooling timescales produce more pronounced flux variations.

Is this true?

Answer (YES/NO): NO